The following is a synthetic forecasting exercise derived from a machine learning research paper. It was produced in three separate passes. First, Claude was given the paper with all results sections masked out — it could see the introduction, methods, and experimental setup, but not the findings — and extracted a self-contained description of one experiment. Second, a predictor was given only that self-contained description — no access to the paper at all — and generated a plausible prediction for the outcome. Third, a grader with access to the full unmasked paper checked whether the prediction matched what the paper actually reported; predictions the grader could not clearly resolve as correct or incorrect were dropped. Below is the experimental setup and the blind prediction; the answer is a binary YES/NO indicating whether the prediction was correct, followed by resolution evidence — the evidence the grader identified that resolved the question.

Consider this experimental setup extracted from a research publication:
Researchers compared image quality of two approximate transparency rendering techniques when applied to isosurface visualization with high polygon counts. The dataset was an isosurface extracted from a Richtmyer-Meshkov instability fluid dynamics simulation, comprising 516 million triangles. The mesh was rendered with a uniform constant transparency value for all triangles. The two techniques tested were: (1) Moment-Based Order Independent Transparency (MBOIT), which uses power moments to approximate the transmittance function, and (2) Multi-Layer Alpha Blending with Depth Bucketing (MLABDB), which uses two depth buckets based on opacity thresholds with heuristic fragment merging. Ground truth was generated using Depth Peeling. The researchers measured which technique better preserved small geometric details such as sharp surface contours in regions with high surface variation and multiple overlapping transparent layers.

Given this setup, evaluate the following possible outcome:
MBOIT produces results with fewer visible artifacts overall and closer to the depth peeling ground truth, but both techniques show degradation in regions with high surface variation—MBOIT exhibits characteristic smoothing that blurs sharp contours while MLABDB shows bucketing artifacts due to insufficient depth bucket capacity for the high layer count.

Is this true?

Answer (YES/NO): NO